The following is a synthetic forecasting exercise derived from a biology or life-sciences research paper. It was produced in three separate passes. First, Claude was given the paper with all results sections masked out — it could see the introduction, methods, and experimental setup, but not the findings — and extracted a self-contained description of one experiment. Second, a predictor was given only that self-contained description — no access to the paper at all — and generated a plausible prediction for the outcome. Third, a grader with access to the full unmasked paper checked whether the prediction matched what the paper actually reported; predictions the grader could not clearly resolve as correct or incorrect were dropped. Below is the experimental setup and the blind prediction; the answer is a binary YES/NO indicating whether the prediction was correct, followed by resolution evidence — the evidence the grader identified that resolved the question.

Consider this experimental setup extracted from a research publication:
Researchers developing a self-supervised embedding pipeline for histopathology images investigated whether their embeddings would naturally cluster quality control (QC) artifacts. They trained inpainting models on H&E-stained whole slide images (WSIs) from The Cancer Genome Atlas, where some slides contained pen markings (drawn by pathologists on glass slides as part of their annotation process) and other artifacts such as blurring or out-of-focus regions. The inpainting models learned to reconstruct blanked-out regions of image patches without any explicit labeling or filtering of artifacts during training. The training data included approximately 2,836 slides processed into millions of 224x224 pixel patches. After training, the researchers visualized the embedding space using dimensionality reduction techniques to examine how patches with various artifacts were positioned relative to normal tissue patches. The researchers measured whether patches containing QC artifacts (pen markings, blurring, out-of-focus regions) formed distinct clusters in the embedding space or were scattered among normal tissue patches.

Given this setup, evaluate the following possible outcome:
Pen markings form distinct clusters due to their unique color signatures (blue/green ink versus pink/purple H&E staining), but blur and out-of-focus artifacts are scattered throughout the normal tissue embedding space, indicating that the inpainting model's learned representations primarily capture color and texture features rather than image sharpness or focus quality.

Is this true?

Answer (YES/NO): NO